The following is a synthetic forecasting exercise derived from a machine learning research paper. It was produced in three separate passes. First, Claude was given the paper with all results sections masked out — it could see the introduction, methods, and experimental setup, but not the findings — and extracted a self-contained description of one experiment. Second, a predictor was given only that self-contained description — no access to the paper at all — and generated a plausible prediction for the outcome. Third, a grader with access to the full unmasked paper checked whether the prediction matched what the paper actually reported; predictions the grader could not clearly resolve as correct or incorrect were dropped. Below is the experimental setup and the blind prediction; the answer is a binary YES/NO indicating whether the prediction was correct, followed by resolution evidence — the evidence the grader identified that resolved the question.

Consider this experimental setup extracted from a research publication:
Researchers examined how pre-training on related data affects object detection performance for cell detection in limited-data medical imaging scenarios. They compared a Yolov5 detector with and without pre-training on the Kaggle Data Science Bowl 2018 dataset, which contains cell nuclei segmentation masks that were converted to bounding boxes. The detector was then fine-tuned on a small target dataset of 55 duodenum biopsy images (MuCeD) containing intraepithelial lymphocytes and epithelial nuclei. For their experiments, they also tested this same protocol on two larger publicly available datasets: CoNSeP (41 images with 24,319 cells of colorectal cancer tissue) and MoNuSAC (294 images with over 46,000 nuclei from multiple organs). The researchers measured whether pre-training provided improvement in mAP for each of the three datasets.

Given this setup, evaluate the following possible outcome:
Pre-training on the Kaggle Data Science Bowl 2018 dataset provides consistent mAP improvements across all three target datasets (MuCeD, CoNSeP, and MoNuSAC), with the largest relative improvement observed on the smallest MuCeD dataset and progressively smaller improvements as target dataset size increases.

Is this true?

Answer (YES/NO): NO